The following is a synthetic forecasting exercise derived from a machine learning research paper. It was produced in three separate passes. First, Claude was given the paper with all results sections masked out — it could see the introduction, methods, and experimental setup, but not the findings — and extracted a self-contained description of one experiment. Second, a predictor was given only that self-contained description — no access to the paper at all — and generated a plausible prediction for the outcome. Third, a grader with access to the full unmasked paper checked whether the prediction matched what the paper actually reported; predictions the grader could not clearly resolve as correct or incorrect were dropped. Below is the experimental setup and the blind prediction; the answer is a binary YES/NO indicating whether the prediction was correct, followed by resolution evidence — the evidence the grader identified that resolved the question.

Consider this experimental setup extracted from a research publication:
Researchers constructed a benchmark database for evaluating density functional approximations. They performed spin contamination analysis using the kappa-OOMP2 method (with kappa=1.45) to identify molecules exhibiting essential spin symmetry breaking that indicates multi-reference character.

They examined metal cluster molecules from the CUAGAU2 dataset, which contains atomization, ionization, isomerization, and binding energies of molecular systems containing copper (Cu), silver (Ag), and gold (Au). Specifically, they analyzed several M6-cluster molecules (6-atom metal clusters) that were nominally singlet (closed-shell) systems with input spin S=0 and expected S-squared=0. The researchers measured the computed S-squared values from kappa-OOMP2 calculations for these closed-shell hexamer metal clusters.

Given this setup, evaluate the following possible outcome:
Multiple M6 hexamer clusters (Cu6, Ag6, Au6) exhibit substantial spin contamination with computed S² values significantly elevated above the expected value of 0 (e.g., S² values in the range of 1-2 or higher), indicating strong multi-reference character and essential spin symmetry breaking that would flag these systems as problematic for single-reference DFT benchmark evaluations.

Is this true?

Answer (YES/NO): YES